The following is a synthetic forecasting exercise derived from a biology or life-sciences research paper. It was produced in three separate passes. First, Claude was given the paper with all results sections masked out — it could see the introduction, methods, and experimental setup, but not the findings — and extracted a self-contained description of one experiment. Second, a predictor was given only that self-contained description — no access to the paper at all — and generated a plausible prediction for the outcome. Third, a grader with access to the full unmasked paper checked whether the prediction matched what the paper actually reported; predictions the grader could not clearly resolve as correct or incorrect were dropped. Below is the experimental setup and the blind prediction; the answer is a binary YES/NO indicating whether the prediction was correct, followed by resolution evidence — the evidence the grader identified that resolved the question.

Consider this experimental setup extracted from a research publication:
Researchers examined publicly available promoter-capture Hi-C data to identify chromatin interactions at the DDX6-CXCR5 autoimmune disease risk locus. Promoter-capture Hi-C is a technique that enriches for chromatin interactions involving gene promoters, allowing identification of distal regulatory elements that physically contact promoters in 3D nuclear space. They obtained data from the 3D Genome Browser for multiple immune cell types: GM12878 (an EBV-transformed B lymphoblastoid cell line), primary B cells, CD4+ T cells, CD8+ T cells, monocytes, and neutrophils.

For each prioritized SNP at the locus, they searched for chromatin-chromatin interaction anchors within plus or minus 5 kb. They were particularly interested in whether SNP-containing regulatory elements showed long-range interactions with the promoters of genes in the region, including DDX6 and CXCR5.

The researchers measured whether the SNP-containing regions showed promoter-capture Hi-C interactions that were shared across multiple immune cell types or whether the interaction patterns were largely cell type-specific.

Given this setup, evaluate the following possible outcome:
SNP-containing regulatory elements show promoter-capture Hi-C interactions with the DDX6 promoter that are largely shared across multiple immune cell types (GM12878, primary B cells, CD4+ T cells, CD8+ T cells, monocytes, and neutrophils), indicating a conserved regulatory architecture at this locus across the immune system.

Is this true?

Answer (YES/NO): NO